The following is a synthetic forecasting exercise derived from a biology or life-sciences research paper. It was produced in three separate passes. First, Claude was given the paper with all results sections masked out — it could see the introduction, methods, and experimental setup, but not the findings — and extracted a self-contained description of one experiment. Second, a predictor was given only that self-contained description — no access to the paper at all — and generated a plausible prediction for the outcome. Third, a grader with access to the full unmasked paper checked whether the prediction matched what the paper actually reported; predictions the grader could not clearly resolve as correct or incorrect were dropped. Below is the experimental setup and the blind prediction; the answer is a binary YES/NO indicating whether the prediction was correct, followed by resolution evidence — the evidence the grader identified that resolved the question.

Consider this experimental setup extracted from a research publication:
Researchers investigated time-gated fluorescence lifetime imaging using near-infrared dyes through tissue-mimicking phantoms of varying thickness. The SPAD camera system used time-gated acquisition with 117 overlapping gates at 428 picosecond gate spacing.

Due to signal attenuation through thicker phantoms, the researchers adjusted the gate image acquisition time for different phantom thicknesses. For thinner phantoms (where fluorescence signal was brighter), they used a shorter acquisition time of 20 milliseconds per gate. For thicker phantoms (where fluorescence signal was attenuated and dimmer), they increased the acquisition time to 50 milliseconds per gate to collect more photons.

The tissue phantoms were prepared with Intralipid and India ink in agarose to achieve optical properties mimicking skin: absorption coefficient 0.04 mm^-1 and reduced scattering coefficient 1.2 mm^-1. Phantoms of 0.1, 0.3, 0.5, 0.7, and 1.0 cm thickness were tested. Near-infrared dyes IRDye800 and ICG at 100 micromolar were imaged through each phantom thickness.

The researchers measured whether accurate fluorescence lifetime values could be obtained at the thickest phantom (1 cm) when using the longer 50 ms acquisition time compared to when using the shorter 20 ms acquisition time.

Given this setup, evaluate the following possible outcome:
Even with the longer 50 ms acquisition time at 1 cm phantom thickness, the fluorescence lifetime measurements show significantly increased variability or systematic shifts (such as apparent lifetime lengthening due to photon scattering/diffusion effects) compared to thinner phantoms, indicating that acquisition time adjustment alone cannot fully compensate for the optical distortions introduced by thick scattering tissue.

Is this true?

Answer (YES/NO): NO